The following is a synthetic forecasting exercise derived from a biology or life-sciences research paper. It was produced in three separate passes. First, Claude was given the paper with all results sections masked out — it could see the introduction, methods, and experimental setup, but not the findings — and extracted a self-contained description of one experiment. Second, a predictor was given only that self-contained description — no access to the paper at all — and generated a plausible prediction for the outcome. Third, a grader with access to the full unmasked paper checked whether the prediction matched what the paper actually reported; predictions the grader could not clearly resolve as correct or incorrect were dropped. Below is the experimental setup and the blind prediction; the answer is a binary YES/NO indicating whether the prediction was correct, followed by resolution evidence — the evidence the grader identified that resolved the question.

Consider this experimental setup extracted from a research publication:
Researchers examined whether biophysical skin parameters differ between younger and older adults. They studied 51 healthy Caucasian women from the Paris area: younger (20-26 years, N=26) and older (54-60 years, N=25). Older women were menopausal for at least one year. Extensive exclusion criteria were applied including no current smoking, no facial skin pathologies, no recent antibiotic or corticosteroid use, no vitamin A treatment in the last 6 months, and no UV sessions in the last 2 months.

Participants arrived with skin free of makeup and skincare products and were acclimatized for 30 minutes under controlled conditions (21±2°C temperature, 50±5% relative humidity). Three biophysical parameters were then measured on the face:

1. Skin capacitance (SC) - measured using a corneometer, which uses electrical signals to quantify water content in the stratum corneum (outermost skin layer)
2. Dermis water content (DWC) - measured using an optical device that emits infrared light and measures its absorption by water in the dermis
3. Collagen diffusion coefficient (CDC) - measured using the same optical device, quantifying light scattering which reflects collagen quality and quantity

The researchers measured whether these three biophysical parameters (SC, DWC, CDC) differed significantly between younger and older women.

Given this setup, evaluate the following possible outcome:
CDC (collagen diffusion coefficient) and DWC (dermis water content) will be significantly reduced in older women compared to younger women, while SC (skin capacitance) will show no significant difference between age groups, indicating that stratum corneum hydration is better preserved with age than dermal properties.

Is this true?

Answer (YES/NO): NO